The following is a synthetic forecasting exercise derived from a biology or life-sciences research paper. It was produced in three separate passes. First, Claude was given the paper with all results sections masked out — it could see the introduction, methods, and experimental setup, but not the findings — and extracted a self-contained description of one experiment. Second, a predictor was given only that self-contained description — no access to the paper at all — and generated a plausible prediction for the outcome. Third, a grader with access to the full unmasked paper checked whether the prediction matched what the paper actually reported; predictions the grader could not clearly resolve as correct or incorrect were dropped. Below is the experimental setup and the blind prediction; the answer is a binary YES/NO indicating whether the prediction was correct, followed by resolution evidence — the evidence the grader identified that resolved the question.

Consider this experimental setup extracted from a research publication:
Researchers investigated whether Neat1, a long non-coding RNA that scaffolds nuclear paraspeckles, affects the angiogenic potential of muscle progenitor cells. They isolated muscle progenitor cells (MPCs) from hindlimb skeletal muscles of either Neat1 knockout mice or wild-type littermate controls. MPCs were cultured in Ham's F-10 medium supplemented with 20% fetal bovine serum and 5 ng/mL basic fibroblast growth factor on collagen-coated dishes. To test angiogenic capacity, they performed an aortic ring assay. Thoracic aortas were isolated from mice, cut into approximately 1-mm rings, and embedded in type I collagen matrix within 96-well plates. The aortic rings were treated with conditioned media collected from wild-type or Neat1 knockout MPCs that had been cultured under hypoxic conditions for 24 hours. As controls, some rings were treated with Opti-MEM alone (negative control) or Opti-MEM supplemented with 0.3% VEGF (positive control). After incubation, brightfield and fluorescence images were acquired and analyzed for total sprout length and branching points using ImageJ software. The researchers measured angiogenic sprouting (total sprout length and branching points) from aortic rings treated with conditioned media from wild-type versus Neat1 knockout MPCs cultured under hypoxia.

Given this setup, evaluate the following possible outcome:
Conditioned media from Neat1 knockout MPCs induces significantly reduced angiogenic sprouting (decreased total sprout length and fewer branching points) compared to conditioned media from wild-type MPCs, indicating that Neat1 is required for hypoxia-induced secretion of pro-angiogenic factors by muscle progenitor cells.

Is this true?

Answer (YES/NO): YES